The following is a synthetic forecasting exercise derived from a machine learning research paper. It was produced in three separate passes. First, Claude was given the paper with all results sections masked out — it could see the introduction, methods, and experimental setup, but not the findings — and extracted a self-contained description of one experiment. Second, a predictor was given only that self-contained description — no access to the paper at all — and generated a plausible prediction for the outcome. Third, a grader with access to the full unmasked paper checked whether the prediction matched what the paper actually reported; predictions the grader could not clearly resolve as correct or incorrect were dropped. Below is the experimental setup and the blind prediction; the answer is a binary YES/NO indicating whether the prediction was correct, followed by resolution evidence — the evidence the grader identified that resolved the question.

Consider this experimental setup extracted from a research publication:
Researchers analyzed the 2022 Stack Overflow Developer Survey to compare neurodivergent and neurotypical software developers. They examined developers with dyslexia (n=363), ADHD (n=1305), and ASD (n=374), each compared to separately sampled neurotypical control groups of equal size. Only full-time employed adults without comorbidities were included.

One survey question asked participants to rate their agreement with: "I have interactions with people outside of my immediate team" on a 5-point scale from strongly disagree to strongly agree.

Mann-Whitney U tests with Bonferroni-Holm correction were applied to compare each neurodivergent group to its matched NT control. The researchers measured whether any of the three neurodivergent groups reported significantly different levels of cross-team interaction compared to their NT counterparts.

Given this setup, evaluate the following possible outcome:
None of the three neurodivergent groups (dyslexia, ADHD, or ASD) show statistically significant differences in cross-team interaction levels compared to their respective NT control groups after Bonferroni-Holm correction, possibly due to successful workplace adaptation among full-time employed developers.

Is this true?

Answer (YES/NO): YES